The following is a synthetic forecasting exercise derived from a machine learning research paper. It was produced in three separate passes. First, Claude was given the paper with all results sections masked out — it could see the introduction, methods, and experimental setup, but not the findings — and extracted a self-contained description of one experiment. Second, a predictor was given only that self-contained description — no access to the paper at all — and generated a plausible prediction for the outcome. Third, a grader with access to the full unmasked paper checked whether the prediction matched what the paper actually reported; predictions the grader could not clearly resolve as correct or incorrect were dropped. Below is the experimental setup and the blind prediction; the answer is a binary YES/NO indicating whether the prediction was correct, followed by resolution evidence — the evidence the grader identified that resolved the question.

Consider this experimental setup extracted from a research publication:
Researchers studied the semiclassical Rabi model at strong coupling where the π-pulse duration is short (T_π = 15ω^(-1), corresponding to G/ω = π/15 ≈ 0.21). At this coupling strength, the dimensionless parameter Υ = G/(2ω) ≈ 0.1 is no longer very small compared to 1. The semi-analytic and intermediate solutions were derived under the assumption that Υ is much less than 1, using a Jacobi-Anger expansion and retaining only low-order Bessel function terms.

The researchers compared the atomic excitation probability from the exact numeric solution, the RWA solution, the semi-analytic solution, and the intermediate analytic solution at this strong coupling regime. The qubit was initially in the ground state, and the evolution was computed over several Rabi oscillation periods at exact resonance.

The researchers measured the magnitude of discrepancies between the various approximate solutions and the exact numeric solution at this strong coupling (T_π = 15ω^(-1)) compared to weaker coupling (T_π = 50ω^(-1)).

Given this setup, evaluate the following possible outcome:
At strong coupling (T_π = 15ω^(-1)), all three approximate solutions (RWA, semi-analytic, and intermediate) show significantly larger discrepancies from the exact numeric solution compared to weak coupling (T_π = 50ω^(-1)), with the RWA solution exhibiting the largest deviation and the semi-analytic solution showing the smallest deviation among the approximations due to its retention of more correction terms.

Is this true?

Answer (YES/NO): NO